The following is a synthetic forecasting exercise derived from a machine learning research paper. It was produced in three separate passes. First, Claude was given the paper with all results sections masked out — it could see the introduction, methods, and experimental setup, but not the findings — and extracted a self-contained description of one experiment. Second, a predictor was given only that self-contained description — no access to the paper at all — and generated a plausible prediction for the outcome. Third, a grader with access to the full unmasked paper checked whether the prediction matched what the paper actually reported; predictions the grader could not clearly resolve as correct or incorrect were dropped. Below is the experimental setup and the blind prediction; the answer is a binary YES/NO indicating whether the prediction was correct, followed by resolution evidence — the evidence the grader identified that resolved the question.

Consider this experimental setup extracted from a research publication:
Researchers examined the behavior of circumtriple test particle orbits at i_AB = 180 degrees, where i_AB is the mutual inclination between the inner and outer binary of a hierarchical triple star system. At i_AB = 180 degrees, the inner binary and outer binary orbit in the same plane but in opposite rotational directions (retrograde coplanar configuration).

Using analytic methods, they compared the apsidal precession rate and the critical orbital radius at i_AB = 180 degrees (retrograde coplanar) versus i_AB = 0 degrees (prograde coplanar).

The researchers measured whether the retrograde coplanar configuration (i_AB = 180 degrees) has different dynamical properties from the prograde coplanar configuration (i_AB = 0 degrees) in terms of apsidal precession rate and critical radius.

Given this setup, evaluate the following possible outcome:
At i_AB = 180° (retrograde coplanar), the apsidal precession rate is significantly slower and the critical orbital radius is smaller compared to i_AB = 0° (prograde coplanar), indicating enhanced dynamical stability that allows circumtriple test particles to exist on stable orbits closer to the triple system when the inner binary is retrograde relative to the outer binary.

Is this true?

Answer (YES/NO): NO